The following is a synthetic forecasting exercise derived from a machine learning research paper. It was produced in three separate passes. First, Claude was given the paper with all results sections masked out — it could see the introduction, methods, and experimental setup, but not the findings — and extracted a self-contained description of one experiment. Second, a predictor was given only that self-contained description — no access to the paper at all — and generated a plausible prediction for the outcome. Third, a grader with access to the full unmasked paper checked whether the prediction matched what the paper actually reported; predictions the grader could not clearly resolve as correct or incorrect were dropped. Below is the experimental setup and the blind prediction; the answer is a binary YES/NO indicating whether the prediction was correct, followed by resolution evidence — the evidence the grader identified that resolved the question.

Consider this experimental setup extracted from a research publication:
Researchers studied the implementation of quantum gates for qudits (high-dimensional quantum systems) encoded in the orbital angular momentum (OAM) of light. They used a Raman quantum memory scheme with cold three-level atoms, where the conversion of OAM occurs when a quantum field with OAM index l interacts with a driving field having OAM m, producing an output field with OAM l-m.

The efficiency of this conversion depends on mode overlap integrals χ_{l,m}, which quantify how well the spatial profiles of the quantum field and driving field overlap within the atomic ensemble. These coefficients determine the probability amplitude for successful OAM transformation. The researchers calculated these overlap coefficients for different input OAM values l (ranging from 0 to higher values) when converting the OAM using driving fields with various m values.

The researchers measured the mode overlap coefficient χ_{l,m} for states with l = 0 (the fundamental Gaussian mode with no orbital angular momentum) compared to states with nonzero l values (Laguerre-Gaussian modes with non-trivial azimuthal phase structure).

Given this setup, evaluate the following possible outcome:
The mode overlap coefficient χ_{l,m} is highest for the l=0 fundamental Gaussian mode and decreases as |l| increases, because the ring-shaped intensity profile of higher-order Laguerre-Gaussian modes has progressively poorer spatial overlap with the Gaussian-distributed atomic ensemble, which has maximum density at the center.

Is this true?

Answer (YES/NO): NO